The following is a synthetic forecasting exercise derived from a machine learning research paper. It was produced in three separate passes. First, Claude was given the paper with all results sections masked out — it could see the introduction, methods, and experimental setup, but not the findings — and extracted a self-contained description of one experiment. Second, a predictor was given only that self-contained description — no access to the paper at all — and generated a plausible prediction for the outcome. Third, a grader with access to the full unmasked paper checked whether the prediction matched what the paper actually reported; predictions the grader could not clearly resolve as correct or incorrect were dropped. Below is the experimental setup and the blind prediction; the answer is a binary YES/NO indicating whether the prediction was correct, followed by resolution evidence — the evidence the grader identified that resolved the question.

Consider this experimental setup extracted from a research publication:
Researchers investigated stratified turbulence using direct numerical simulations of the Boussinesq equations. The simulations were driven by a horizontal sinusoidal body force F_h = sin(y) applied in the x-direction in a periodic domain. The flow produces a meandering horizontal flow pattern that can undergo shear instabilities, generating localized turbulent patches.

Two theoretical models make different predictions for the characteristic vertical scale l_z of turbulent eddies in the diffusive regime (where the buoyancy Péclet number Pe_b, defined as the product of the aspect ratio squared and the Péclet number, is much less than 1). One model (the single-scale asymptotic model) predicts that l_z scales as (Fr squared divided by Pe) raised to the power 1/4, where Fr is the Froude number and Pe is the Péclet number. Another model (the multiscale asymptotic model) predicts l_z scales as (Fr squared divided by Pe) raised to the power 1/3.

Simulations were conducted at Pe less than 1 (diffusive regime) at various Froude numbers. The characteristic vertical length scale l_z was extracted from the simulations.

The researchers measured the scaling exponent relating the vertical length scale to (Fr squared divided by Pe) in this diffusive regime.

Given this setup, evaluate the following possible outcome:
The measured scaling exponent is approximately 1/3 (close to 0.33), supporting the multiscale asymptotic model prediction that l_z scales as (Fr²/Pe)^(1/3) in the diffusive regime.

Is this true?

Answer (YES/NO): YES